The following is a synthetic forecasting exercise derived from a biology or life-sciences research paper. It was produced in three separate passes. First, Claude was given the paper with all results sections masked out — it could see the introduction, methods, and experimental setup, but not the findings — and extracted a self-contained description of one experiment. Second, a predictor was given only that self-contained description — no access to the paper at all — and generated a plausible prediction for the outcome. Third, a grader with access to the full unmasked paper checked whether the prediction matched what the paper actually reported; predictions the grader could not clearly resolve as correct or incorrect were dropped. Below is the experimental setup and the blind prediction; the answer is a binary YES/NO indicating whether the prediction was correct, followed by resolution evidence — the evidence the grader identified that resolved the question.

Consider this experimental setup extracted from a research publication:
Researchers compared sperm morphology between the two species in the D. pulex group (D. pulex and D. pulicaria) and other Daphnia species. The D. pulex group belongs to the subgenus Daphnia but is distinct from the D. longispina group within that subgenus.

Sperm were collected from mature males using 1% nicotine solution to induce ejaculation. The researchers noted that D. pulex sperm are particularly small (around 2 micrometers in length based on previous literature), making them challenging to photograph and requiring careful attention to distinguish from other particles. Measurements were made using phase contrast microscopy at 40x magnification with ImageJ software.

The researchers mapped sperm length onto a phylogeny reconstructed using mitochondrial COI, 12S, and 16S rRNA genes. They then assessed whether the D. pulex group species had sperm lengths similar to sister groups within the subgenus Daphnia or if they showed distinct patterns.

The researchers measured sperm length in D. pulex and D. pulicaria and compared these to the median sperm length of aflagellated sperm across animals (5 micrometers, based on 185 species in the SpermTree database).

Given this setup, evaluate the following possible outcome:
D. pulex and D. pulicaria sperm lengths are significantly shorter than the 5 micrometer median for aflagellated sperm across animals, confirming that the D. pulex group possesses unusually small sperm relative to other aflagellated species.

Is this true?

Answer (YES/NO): YES